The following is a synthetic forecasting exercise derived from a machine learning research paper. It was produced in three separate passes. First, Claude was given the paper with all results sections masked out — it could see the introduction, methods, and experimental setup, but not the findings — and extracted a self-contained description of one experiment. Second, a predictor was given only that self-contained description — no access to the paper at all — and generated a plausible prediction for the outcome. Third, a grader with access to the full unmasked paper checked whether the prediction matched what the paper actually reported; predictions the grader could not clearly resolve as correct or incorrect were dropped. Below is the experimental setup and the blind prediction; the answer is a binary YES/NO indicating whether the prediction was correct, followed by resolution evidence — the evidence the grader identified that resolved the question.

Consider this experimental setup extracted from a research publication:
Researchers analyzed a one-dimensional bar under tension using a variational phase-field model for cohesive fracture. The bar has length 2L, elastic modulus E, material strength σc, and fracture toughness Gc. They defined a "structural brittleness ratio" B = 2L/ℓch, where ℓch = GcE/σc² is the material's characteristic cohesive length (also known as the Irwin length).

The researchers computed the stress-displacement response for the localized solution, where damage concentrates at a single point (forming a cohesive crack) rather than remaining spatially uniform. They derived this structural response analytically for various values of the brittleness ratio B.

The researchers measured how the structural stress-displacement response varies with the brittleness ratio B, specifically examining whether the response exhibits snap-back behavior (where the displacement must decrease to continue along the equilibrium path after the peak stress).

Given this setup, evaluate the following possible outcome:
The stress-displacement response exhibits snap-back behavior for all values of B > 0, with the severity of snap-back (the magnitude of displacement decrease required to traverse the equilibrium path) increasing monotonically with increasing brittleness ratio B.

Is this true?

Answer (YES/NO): NO